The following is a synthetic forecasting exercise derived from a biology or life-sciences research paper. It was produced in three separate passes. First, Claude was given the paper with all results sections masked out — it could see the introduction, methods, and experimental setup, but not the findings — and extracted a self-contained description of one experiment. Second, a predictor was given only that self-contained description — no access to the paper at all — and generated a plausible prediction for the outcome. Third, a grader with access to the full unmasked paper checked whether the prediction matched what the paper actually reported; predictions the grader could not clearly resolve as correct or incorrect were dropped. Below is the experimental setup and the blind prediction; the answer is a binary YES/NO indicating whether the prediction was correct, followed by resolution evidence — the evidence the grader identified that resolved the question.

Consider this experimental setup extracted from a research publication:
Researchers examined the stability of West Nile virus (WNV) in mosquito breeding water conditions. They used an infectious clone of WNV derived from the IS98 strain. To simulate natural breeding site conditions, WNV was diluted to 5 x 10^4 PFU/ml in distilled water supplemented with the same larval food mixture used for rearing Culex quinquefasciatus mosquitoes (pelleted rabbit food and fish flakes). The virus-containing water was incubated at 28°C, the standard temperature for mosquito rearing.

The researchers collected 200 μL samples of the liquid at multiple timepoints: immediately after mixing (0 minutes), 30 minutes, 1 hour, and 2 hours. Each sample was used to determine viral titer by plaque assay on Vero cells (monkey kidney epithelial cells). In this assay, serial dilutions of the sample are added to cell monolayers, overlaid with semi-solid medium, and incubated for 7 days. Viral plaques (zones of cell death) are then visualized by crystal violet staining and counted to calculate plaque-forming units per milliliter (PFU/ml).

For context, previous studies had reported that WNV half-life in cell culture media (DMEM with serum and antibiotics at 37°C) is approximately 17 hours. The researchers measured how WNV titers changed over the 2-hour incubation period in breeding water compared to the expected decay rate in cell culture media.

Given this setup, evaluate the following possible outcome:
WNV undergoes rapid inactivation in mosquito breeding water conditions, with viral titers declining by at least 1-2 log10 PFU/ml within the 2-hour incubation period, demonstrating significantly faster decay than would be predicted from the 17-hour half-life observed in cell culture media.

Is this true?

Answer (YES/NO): YES